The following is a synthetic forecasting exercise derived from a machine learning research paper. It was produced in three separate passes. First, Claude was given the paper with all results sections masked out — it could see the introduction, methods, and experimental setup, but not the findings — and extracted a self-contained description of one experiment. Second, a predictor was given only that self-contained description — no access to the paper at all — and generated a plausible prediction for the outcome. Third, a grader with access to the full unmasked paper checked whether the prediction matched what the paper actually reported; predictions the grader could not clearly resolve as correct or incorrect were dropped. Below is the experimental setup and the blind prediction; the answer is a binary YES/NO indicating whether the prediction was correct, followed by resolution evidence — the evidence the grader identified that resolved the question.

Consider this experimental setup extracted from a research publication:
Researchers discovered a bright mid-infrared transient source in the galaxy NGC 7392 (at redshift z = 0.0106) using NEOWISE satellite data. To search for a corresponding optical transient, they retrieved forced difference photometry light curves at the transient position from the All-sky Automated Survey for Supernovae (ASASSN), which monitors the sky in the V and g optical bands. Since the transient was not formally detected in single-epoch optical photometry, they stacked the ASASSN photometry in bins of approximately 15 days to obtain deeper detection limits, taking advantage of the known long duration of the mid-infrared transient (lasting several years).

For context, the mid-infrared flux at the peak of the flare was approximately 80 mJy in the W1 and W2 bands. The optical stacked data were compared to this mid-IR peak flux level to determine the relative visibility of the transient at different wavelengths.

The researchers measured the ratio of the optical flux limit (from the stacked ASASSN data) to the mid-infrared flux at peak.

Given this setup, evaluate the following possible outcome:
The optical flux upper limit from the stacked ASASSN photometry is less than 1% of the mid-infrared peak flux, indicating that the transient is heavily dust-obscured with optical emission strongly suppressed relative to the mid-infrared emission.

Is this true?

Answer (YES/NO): YES